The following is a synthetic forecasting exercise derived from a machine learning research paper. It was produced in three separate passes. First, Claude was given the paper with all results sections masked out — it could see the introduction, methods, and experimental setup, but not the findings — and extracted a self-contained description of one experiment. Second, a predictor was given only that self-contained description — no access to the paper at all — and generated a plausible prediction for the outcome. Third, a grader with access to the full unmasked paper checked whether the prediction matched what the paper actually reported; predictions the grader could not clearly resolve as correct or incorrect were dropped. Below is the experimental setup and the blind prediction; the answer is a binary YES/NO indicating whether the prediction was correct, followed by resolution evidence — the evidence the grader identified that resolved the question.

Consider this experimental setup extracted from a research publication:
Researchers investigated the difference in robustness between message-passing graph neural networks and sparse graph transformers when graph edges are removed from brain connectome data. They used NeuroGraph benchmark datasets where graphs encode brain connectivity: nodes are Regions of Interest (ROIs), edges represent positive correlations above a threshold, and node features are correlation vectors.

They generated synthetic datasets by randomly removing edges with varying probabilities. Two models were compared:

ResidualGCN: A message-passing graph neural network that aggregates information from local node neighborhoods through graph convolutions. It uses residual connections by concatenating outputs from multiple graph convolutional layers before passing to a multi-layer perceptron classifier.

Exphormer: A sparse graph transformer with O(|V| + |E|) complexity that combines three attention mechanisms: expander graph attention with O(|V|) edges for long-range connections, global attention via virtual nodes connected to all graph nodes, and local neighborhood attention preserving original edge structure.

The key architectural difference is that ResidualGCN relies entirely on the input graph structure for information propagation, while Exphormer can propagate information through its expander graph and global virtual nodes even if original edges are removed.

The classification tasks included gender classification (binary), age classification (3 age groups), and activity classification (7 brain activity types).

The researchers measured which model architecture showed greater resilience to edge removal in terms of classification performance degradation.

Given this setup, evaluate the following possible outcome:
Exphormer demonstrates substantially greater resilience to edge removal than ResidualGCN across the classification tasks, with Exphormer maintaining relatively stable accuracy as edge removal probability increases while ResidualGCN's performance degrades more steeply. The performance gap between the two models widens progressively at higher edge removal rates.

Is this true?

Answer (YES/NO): NO